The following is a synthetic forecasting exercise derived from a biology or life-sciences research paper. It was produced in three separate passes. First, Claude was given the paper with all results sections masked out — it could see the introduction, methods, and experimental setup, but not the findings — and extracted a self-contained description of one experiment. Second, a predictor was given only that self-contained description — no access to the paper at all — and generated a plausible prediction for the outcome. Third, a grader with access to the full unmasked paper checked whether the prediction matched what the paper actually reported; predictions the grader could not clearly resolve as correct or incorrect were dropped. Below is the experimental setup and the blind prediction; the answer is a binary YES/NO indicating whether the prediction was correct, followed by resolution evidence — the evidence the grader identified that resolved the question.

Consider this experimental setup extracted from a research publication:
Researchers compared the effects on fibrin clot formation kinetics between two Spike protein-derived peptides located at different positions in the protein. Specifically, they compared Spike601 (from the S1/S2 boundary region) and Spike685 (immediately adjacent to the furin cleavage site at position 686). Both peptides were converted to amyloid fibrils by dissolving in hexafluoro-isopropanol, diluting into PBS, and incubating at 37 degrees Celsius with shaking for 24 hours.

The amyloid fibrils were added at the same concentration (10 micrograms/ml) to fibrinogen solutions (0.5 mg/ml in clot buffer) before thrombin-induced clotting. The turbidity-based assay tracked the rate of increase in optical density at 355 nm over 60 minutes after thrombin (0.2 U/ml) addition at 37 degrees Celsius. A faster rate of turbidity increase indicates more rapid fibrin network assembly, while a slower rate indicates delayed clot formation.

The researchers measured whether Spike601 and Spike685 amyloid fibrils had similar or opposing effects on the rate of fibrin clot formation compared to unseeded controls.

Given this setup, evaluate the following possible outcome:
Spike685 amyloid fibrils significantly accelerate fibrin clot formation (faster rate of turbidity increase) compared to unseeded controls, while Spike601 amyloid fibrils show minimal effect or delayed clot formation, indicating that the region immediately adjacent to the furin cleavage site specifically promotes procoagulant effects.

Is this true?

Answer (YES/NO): YES